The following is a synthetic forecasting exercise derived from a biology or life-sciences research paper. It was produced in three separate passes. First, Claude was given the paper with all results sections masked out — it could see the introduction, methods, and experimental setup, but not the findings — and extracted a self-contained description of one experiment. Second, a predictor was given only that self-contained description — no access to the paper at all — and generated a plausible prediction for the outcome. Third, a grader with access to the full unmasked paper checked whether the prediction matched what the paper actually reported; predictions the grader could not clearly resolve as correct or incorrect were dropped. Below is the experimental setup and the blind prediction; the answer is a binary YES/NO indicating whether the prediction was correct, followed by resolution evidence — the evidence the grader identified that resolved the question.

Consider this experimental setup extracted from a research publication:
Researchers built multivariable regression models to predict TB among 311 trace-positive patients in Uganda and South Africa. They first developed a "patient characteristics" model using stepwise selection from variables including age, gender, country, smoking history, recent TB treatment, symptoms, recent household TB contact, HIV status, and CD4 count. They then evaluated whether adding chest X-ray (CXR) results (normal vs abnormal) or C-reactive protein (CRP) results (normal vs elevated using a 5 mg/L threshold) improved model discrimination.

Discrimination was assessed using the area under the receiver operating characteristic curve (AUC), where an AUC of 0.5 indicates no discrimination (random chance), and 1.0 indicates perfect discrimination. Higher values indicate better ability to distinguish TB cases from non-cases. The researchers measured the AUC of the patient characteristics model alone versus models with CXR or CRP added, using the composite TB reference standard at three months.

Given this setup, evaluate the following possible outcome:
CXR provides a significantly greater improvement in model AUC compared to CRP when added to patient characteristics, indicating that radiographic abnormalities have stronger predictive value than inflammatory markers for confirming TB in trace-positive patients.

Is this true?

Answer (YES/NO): NO